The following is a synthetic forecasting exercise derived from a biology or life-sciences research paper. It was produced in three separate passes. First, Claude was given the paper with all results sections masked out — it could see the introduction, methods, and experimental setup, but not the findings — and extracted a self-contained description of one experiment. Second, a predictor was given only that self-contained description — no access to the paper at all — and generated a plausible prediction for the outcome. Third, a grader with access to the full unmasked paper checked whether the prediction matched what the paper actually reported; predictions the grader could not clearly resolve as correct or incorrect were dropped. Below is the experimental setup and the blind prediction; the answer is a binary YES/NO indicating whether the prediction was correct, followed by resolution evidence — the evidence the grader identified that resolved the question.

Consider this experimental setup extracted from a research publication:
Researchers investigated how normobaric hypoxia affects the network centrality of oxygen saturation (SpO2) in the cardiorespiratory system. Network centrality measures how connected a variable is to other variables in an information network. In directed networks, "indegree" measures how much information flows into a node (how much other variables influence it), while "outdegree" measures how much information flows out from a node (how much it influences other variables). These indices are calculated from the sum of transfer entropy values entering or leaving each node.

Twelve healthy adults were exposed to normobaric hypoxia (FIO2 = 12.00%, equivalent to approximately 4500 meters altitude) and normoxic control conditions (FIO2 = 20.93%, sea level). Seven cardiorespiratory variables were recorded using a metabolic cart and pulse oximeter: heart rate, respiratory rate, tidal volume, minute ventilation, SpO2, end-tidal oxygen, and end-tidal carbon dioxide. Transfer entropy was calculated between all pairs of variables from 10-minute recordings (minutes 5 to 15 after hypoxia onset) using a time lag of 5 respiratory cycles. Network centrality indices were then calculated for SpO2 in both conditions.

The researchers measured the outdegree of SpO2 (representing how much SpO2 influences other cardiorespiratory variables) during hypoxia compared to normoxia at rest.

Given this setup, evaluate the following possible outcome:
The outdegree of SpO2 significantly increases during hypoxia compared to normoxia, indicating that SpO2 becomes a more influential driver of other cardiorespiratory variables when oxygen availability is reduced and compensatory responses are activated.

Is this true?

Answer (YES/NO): YES